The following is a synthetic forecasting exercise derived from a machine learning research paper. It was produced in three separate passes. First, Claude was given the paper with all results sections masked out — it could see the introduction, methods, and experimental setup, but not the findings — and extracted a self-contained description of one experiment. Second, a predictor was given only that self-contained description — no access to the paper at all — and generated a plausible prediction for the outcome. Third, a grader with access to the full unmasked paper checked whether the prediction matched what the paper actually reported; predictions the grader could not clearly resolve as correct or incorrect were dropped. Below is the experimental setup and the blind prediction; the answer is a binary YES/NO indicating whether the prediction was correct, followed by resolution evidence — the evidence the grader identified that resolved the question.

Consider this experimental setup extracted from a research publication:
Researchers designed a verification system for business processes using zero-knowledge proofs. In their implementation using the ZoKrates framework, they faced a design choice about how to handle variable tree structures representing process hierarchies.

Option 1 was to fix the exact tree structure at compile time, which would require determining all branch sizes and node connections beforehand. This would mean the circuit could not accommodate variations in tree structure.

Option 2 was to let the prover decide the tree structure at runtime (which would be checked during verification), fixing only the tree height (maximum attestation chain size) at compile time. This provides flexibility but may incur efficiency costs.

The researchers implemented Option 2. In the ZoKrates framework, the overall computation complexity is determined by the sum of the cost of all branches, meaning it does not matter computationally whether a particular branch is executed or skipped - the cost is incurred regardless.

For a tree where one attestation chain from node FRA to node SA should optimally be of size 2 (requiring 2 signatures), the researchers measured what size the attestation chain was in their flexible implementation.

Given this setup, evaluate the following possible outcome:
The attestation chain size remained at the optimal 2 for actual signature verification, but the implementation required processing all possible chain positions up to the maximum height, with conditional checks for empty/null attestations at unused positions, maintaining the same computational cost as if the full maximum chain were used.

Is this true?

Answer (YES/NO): NO